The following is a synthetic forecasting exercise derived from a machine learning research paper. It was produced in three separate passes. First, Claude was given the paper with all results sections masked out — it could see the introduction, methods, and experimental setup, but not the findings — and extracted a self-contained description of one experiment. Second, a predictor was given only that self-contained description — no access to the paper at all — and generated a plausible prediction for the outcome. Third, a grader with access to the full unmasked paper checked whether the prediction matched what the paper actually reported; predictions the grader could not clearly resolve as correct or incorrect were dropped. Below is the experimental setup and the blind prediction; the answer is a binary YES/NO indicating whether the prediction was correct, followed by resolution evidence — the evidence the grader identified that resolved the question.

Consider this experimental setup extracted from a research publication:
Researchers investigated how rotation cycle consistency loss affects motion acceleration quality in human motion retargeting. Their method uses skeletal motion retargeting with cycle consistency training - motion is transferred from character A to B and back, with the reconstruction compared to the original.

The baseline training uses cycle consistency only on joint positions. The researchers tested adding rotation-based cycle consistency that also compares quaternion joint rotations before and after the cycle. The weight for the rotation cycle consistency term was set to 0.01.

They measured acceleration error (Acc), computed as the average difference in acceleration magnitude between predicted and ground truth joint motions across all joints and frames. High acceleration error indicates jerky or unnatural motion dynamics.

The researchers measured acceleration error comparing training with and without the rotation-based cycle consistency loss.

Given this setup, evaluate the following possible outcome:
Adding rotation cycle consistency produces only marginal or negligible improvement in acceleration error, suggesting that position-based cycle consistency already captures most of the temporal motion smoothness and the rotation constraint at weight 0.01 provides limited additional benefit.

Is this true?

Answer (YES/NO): NO